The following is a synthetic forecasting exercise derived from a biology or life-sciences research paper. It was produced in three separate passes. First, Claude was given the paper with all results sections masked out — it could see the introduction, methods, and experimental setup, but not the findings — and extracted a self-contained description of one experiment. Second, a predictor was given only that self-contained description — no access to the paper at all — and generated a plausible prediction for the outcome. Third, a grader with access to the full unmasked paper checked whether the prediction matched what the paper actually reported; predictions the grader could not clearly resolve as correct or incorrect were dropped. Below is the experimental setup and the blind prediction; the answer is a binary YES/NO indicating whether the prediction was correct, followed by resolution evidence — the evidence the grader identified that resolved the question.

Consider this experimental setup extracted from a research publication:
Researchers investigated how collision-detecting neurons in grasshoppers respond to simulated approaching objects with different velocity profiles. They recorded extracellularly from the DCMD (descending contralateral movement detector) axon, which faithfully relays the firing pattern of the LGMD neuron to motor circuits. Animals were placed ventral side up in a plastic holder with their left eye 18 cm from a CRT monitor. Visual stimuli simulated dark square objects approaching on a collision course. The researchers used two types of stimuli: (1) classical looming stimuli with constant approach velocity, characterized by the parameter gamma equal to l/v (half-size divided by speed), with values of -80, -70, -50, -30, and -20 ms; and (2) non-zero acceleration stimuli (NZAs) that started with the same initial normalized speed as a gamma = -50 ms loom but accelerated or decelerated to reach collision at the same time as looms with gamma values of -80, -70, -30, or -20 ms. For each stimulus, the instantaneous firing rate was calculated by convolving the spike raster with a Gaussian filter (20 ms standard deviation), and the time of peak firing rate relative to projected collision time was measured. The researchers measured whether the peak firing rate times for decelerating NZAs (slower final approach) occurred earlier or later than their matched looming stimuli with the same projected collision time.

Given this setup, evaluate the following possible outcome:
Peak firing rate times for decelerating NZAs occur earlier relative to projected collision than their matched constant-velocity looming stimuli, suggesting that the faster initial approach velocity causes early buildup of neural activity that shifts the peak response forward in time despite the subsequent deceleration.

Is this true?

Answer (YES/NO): YES